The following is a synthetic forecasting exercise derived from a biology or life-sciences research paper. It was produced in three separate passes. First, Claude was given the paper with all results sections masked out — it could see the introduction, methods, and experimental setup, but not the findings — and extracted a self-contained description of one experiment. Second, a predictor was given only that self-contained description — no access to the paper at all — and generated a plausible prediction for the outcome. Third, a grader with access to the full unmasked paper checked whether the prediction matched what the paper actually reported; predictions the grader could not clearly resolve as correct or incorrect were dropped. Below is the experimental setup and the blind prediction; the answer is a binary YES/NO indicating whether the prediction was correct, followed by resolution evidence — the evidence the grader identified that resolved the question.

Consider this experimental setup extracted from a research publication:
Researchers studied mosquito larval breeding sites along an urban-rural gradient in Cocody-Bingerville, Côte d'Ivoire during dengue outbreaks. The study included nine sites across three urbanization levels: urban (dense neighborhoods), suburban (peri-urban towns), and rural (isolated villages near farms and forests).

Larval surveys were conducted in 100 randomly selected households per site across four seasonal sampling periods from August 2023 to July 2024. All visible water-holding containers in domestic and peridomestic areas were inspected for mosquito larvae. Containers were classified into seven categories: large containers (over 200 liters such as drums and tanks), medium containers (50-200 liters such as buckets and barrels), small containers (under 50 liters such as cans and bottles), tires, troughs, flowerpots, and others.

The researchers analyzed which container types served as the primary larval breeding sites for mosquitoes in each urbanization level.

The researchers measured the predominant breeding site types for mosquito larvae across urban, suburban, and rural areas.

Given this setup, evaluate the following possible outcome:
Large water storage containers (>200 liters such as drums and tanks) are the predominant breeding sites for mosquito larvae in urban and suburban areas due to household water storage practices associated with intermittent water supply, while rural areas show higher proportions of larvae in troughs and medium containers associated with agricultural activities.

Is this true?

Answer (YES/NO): NO